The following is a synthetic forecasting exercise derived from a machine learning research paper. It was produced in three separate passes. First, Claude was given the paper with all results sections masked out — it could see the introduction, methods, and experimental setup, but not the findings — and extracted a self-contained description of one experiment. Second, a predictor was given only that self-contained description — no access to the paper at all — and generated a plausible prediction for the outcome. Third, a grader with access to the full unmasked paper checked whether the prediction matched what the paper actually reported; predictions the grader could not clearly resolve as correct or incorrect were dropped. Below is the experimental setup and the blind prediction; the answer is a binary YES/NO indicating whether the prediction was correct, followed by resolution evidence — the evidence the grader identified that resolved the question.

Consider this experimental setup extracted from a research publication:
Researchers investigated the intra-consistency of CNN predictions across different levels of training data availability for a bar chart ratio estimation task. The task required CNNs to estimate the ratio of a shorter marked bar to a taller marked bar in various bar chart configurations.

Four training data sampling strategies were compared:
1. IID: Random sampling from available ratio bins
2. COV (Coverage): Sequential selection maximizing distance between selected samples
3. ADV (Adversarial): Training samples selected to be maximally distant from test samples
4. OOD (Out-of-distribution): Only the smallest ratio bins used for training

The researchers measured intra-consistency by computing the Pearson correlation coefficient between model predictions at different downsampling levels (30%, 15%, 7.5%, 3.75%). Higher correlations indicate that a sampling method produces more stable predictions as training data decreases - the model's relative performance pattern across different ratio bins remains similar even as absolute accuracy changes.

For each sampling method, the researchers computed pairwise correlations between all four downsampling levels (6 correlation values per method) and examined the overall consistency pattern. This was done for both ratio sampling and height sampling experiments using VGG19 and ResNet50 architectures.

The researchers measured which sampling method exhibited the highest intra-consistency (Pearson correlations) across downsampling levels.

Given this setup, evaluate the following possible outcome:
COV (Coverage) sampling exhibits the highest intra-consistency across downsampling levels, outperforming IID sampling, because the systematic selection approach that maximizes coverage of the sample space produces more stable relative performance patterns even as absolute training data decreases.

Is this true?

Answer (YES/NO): YES